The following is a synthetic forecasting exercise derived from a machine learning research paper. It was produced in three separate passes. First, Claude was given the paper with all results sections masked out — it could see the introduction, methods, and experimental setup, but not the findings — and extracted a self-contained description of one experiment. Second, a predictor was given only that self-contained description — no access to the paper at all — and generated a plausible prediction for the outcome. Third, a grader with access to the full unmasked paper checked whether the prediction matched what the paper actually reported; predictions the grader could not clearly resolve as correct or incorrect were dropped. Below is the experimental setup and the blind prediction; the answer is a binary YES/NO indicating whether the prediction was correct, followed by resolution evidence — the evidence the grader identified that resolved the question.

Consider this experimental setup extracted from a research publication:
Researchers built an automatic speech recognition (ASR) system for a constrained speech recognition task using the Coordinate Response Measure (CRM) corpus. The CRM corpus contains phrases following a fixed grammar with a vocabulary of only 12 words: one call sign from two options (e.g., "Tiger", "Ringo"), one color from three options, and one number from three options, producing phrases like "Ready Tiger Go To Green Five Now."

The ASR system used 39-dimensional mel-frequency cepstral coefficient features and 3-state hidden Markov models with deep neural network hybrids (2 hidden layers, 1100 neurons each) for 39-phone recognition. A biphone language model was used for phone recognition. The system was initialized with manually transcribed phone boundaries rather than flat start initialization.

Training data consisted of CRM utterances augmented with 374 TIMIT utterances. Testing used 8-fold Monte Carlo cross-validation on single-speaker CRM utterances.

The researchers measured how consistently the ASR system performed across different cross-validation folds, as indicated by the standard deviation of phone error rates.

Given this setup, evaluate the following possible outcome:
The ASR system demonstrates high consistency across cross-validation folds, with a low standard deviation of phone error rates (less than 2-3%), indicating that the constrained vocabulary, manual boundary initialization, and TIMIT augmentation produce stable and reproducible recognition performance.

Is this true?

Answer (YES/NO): YES